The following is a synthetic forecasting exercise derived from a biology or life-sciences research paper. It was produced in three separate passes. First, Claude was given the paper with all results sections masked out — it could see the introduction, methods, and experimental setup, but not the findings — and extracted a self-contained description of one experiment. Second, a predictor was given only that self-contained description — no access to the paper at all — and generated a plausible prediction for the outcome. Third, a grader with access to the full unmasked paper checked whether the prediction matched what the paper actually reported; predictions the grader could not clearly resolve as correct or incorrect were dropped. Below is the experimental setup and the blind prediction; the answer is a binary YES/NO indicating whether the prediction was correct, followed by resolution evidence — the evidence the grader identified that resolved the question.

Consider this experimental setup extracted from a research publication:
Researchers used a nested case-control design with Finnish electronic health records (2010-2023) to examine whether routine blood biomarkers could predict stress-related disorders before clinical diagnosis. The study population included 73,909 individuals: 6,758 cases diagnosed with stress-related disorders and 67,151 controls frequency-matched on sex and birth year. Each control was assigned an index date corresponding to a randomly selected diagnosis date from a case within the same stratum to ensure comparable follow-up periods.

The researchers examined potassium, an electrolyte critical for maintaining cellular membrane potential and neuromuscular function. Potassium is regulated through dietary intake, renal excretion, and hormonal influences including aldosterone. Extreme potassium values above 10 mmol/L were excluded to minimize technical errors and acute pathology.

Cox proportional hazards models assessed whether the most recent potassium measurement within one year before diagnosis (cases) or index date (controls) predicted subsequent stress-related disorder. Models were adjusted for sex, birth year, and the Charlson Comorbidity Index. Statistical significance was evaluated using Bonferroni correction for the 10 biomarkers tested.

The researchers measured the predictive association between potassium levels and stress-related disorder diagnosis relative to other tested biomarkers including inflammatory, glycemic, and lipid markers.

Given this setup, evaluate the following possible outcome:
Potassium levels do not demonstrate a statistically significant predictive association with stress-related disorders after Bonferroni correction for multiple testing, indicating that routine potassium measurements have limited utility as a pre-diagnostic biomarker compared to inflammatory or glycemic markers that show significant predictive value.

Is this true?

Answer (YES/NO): NO